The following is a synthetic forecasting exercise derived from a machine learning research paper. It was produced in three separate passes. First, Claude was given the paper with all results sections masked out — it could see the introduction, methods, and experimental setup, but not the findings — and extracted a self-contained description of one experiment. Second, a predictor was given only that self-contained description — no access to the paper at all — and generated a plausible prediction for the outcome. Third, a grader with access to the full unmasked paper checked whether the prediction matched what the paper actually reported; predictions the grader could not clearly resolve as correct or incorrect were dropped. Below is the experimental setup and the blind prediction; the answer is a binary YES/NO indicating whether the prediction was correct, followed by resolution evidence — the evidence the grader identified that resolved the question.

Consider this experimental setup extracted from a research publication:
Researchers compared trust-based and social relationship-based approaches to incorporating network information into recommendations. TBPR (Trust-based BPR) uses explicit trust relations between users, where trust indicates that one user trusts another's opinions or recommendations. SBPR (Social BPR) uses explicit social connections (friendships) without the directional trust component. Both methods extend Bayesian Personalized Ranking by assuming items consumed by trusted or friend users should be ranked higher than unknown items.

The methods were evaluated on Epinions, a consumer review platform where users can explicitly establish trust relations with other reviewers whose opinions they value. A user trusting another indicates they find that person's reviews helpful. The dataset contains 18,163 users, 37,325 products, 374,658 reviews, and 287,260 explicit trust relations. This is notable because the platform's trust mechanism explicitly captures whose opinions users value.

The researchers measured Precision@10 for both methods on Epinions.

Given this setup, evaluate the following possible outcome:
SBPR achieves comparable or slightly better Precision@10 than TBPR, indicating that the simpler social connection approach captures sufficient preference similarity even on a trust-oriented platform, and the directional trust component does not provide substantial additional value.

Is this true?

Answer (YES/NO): YES